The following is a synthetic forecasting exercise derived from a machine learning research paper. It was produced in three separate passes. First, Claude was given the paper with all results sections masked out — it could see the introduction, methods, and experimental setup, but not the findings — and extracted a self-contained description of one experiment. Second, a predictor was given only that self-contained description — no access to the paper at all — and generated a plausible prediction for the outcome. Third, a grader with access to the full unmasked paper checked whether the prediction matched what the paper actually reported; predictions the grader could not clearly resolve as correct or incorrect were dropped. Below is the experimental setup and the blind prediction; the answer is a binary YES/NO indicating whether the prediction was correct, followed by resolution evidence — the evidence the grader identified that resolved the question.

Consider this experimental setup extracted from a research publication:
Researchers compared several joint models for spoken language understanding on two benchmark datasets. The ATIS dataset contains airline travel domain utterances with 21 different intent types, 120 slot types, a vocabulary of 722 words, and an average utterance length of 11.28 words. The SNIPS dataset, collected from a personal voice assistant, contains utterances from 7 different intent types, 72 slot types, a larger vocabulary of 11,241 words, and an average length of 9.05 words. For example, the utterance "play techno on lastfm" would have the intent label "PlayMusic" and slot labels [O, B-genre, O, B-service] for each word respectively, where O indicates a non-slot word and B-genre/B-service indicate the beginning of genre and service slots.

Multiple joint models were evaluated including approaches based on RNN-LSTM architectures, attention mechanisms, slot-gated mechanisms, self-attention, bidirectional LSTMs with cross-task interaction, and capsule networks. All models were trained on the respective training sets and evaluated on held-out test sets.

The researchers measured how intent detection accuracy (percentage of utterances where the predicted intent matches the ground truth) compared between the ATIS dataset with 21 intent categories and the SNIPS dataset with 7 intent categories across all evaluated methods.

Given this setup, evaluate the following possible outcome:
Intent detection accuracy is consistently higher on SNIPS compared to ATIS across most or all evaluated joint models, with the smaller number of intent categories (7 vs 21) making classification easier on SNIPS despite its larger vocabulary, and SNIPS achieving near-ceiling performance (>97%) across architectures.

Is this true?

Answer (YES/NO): YES